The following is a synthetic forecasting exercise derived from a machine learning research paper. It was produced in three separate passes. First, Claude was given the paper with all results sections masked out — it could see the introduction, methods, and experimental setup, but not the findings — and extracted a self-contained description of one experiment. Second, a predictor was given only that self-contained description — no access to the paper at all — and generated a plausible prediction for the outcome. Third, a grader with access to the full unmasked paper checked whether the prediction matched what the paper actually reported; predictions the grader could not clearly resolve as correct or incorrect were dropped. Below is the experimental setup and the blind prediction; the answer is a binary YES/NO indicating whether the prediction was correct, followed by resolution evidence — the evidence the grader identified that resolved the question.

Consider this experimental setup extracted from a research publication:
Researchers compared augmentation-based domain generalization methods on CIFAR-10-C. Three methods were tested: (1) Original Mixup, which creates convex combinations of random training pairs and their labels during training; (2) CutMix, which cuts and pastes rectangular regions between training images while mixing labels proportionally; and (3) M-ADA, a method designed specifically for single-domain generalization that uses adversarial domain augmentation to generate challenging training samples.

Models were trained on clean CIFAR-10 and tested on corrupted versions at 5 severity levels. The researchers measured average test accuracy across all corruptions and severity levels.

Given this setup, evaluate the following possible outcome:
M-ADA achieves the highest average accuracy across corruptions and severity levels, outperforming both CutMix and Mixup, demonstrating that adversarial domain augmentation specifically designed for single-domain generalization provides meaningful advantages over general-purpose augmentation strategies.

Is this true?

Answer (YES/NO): NO